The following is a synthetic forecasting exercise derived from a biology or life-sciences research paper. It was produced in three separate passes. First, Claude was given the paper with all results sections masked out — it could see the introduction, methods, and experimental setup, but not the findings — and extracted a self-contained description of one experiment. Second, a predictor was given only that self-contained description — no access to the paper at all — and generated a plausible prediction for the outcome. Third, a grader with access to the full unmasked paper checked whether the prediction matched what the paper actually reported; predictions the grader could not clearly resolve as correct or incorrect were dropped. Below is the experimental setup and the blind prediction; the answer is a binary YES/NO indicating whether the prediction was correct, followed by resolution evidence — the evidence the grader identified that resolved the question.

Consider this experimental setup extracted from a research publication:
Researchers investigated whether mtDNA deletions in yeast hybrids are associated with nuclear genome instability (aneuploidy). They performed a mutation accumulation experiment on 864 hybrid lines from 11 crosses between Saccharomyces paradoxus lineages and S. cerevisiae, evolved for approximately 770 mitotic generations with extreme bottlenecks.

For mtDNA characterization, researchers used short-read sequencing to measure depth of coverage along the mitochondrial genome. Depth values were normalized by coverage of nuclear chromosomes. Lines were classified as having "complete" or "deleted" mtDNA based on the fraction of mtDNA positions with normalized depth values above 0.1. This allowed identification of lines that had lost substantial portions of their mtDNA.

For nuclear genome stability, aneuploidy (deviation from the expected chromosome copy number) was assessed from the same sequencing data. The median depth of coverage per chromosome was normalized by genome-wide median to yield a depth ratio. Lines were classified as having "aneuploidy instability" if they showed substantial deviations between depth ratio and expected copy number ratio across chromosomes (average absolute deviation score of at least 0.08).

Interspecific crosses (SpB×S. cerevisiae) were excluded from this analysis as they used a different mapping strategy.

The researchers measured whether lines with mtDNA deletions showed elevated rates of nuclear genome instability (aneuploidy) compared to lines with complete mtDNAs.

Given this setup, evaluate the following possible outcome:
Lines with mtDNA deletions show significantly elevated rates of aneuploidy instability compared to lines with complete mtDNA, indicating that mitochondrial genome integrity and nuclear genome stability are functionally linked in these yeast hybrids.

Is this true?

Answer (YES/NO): NO